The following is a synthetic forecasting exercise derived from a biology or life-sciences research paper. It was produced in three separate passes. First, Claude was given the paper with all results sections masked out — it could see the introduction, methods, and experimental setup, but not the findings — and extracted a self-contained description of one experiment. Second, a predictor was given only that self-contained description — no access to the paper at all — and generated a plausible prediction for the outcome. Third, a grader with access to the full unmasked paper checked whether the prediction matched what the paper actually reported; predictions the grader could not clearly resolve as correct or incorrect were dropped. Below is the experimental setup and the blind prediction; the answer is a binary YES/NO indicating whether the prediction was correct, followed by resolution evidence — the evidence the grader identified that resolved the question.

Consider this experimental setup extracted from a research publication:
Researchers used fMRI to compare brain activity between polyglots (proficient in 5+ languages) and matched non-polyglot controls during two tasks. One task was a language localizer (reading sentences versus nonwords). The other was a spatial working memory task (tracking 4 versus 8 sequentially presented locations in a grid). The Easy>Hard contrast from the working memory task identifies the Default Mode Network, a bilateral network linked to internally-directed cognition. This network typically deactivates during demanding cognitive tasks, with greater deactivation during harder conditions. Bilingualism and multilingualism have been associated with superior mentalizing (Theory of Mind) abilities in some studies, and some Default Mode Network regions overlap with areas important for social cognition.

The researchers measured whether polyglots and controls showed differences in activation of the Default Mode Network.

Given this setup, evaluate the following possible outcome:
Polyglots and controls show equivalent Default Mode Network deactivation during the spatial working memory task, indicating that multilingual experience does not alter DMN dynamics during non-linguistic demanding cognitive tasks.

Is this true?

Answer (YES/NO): YES